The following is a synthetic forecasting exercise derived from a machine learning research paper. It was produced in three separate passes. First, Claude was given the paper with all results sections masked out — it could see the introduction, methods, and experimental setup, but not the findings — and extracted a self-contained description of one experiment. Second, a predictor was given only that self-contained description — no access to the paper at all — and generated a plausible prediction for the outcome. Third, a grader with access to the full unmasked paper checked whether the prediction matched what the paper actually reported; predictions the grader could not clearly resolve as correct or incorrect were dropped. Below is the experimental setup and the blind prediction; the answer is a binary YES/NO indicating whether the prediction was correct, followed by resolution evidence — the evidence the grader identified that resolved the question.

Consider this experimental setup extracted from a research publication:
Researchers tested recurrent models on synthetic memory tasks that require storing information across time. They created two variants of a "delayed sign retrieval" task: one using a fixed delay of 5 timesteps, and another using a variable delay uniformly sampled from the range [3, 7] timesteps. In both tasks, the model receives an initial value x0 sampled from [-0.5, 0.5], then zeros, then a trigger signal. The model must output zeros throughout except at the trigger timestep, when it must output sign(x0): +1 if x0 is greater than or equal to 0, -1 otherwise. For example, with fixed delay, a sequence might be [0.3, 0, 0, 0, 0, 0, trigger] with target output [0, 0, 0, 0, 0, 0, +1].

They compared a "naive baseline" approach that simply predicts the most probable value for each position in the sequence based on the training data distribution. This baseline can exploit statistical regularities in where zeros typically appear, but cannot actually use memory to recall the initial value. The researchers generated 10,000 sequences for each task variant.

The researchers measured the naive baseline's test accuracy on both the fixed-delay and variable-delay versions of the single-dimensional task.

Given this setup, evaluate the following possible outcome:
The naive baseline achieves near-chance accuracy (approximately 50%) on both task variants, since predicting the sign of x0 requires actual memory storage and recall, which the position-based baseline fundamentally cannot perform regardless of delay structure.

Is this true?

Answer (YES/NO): NO